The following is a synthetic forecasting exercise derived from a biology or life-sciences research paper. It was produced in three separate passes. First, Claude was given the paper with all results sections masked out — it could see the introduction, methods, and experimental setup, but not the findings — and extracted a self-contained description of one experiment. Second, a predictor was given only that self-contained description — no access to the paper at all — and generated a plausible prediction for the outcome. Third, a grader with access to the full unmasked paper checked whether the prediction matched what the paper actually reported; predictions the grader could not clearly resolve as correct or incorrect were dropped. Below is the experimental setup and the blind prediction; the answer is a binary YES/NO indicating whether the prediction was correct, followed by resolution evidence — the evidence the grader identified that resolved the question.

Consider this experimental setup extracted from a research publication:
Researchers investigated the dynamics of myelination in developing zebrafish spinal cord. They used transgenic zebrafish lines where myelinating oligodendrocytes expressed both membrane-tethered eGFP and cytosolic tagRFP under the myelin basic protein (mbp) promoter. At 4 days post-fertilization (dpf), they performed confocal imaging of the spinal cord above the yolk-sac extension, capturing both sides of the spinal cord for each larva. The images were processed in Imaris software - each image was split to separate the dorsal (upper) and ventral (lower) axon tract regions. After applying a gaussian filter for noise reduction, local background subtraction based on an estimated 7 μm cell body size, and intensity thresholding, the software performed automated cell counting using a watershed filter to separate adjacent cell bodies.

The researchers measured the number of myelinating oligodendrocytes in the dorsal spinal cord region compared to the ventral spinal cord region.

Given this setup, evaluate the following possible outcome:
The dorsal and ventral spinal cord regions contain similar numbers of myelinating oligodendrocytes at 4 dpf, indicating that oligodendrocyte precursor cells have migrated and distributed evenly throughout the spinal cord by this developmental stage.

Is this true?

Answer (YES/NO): NO